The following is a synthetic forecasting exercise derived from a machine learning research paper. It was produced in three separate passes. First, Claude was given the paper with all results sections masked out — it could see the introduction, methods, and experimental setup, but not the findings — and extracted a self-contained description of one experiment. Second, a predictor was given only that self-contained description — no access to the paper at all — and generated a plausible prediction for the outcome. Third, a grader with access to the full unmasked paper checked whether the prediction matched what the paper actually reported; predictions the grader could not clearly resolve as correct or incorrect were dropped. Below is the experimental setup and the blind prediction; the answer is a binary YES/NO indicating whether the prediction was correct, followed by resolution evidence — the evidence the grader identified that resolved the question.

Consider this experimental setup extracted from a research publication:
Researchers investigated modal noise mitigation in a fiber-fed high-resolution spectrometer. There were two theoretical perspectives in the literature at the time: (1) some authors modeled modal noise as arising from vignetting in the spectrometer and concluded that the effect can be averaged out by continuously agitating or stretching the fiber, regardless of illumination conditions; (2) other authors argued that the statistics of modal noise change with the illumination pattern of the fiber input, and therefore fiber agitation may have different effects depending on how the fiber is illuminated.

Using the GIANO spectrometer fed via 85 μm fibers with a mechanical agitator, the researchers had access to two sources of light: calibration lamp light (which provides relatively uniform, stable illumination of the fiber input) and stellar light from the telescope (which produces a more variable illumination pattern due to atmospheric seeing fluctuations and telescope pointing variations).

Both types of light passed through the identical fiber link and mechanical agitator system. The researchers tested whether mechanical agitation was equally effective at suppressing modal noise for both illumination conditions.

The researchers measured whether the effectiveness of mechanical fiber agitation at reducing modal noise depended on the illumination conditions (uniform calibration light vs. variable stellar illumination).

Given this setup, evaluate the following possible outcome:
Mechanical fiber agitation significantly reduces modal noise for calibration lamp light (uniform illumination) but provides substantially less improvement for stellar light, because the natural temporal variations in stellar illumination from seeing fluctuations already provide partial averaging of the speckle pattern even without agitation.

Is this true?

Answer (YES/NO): NO